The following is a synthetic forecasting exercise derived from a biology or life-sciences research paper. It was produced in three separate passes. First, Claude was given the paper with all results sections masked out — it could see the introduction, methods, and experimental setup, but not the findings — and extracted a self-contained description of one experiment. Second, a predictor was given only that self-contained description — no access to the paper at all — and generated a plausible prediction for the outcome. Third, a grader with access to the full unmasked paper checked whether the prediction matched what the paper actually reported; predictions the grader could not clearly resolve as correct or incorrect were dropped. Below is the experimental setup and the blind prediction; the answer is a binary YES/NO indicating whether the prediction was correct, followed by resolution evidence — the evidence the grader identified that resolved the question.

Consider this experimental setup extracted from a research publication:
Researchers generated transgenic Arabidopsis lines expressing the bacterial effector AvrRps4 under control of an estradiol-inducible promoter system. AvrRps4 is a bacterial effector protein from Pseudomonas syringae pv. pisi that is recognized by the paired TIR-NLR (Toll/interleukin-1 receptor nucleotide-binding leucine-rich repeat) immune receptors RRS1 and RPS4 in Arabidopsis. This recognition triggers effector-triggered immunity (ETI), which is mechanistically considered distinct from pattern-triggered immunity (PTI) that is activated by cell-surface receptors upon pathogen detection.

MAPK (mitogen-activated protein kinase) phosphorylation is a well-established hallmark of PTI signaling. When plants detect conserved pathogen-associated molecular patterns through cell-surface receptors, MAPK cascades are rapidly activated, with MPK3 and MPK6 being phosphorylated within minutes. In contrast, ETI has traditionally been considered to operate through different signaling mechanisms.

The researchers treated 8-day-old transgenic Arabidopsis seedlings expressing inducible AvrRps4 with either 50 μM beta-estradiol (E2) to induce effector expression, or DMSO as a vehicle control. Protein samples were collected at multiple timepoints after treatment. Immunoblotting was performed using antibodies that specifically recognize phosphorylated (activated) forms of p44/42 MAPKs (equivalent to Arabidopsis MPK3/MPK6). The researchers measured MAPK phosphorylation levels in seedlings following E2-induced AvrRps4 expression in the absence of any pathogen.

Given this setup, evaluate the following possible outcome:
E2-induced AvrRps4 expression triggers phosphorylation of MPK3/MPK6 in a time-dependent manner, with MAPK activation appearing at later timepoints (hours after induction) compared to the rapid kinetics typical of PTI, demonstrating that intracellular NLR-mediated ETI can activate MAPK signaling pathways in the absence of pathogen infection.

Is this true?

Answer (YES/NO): NO